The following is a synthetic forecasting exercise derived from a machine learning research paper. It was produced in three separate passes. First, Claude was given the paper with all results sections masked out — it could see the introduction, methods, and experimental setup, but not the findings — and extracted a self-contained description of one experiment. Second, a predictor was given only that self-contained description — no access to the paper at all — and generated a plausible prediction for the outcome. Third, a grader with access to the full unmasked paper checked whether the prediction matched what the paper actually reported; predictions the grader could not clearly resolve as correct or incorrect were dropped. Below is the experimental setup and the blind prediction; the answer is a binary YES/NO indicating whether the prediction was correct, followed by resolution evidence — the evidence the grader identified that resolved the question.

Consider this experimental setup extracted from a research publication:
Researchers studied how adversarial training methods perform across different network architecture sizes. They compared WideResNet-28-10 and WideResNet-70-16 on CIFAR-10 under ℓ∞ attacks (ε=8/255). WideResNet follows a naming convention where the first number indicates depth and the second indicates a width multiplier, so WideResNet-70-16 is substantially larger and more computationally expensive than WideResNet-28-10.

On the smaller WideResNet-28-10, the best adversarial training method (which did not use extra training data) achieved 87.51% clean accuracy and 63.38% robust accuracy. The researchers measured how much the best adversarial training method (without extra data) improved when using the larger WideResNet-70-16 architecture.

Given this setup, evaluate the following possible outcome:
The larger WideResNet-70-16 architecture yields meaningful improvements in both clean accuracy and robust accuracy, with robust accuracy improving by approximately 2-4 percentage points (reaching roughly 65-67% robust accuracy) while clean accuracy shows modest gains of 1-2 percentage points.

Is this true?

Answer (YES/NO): YES